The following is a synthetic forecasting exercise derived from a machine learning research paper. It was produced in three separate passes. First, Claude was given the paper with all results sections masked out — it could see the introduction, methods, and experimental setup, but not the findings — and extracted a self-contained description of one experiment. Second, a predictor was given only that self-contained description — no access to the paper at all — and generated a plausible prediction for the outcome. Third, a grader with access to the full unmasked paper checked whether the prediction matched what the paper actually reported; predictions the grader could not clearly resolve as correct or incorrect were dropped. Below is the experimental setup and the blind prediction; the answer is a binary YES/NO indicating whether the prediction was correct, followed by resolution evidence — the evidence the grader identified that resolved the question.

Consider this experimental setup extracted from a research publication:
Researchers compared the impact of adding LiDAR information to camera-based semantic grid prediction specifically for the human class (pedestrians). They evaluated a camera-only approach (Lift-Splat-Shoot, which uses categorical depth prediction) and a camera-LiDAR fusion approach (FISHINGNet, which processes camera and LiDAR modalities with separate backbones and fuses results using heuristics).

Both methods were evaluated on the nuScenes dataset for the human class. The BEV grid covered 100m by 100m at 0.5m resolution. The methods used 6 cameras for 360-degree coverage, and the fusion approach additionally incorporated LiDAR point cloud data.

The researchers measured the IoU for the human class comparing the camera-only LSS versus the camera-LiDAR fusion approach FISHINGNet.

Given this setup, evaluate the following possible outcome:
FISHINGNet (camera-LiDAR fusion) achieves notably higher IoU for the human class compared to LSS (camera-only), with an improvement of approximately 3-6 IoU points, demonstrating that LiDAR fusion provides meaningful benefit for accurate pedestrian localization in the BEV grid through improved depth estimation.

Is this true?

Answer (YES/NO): NO